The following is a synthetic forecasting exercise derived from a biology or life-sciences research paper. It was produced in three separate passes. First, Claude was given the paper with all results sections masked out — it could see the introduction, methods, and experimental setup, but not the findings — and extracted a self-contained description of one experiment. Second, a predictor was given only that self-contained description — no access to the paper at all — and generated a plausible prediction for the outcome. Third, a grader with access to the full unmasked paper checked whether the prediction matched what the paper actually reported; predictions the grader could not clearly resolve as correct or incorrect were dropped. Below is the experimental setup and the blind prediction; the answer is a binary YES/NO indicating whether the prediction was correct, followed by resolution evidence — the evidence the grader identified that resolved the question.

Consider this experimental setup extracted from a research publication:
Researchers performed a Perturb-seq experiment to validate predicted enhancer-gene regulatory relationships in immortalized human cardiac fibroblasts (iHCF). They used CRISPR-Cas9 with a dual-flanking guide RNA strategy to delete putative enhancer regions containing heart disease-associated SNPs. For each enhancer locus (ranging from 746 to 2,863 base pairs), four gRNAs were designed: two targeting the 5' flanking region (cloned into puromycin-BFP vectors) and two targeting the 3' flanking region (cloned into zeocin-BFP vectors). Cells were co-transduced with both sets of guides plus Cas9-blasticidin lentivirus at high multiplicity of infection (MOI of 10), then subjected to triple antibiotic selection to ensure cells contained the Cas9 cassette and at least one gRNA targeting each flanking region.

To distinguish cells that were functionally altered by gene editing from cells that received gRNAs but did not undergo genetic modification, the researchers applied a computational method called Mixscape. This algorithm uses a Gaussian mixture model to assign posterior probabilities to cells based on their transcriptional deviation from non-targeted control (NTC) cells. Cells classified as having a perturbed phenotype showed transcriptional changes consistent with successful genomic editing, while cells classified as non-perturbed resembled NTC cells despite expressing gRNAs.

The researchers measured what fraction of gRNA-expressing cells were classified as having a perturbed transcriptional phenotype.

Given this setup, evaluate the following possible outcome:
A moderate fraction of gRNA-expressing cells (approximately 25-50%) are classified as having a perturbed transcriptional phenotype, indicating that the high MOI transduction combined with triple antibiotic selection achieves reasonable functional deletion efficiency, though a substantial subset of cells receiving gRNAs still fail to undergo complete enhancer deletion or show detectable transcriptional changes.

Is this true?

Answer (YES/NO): NO